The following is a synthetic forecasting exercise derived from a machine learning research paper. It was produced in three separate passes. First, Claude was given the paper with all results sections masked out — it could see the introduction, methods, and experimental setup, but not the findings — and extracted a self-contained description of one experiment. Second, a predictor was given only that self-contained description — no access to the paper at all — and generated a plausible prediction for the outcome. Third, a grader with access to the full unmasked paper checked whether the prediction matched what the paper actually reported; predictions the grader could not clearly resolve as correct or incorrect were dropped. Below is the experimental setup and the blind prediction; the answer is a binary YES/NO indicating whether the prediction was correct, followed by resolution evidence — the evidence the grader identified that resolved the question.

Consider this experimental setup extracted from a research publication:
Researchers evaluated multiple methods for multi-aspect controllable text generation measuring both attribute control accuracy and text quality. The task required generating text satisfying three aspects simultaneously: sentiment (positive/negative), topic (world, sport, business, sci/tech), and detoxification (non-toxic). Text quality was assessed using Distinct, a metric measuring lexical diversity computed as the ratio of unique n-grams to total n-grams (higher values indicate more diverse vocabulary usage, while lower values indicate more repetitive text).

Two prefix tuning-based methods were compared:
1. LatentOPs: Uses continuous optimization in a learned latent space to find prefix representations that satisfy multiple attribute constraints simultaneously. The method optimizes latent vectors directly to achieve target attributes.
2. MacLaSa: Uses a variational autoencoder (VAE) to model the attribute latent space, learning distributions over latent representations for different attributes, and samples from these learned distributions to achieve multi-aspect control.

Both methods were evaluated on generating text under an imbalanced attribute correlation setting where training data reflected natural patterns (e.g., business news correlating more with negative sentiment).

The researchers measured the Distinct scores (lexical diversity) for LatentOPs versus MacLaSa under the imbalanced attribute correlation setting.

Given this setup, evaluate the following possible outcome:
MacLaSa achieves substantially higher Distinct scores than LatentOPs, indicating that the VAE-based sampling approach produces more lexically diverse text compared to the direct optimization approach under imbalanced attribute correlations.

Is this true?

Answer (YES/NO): YES